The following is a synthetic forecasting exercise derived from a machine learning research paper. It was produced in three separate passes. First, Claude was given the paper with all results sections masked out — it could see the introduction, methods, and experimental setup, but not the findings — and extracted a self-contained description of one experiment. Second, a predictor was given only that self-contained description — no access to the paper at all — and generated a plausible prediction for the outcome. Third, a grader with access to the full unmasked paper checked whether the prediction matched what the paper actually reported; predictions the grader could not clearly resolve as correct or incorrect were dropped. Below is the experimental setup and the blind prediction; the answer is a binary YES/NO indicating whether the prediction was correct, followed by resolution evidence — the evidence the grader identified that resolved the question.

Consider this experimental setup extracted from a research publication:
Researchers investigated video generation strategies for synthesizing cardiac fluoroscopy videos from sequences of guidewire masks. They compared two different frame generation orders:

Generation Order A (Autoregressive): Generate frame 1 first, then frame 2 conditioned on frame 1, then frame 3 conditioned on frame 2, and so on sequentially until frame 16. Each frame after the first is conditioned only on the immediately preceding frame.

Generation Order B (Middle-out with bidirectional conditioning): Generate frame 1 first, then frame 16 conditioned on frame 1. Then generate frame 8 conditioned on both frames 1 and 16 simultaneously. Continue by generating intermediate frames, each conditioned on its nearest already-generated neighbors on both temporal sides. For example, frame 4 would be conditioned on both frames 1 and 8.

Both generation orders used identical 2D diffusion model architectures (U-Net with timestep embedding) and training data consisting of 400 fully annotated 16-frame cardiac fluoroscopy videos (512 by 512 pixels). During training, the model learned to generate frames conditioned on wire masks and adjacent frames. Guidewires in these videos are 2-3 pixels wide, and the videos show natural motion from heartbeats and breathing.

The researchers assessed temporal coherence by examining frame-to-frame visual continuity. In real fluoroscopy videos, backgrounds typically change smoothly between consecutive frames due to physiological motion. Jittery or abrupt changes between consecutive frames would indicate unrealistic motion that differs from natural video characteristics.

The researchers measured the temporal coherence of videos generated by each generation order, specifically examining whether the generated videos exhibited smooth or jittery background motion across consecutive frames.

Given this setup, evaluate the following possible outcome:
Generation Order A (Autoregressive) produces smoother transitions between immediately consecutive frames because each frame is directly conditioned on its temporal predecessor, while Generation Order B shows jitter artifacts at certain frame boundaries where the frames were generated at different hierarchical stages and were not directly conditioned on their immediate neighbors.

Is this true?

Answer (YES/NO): NO